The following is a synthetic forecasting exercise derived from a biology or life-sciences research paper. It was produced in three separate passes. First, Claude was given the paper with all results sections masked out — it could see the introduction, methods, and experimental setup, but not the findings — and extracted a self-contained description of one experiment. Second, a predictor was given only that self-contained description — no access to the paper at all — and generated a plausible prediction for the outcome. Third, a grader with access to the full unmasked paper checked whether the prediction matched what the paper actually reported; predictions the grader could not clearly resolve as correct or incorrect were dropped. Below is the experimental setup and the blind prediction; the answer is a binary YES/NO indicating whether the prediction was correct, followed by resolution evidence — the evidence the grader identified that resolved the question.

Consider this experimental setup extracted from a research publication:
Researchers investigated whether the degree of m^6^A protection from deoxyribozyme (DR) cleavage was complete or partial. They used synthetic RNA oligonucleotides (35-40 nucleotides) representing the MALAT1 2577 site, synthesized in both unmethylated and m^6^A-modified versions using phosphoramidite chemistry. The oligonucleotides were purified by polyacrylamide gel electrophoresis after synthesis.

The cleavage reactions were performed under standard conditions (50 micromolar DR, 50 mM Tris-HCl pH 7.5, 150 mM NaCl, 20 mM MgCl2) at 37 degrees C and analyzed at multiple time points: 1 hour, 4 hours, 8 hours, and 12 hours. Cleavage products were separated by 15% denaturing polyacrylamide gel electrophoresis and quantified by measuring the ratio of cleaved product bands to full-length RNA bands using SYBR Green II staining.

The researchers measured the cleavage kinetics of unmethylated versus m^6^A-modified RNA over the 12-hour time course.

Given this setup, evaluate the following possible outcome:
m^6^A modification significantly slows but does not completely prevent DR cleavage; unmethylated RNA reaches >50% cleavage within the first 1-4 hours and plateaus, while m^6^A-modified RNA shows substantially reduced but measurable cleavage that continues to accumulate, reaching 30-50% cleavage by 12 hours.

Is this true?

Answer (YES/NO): NO